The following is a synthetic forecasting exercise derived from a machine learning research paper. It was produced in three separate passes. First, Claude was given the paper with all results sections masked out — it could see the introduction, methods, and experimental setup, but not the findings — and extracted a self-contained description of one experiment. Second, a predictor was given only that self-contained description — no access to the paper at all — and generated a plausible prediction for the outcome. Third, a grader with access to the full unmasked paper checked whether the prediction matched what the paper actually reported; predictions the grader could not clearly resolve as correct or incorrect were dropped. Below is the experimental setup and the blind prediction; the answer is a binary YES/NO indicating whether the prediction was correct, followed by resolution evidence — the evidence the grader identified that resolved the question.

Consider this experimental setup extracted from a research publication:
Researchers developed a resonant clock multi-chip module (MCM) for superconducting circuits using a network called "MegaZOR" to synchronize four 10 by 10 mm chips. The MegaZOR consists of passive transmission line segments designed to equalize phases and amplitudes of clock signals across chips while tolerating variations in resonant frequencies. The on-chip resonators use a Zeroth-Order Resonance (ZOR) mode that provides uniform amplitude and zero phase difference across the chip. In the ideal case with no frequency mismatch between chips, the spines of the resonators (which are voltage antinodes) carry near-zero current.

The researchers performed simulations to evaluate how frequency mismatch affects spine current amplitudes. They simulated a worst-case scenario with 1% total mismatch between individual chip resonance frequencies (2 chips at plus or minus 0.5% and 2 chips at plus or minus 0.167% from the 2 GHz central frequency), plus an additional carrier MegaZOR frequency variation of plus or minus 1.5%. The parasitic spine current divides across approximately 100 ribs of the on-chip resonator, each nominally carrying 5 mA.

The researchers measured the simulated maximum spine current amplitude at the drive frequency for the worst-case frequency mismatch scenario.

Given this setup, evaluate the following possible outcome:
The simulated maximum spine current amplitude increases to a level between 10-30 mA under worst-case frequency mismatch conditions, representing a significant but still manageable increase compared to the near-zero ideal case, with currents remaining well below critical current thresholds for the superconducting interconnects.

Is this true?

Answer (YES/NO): NO